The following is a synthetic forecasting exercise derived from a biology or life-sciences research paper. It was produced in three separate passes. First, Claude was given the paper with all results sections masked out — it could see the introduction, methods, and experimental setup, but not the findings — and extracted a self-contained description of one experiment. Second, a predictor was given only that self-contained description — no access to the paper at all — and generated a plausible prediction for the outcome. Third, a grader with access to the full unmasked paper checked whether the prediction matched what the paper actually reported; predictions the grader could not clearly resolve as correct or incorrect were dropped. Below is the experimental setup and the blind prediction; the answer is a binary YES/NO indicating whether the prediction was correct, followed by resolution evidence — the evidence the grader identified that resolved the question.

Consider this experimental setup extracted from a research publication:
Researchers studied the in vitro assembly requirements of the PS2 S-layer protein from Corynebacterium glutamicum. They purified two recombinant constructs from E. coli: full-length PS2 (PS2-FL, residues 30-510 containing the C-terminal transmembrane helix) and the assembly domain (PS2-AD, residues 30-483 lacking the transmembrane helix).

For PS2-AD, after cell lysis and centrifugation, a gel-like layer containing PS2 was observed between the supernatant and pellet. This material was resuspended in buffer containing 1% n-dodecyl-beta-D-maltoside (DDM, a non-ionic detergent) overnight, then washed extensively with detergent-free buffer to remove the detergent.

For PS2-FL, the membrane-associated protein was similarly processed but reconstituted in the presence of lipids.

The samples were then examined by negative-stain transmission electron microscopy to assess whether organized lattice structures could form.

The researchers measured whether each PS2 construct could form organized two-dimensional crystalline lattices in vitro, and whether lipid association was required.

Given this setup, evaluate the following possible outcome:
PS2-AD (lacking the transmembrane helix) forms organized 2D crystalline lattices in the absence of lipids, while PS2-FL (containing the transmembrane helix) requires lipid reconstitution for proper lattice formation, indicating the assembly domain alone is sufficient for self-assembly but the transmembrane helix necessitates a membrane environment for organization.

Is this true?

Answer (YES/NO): NO